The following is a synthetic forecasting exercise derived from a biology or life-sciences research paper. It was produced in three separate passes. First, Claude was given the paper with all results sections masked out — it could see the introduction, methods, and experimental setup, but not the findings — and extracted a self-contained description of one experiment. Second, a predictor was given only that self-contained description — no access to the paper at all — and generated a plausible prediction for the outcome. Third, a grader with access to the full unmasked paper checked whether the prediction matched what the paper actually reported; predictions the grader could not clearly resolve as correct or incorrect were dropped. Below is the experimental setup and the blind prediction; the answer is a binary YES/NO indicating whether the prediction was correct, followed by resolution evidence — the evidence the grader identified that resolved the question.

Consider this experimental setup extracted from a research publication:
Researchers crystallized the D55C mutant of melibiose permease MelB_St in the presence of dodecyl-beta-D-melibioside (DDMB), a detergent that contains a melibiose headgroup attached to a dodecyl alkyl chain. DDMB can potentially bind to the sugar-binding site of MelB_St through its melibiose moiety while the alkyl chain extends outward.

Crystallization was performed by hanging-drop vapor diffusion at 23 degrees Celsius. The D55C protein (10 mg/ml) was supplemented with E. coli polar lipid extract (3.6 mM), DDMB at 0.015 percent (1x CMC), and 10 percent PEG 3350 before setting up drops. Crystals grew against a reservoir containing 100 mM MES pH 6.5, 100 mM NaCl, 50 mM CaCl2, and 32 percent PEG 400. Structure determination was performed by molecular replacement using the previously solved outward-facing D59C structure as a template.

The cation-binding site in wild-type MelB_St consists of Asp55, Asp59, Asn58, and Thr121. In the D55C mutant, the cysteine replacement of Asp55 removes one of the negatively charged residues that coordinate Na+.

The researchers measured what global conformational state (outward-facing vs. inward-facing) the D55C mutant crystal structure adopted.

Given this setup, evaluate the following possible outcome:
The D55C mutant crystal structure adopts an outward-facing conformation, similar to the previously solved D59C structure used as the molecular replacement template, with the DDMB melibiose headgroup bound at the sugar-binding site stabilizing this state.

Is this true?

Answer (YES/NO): YES